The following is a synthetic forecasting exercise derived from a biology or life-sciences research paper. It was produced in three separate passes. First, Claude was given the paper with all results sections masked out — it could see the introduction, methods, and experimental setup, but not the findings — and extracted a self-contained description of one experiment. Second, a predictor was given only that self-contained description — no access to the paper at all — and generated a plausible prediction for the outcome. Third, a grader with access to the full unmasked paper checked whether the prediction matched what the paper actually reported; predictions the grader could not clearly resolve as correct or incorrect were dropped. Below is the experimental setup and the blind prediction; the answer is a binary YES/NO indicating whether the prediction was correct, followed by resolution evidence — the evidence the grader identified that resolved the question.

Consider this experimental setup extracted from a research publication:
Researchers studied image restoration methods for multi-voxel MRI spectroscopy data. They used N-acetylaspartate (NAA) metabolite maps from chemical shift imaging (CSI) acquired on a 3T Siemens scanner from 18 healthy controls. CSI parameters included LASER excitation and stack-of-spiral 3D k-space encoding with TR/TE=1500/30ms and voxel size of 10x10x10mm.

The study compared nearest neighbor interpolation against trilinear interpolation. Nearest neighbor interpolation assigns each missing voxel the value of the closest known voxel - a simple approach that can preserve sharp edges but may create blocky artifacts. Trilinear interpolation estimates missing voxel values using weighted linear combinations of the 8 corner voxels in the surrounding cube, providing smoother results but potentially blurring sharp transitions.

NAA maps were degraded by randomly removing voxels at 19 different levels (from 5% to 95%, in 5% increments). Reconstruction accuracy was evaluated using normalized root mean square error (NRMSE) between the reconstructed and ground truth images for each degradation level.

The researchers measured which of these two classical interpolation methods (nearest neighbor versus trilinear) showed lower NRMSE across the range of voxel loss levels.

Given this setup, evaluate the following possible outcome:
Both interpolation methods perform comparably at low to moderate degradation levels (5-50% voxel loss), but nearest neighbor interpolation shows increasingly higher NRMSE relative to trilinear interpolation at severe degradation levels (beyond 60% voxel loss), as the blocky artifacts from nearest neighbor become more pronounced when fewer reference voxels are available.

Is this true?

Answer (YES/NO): NO